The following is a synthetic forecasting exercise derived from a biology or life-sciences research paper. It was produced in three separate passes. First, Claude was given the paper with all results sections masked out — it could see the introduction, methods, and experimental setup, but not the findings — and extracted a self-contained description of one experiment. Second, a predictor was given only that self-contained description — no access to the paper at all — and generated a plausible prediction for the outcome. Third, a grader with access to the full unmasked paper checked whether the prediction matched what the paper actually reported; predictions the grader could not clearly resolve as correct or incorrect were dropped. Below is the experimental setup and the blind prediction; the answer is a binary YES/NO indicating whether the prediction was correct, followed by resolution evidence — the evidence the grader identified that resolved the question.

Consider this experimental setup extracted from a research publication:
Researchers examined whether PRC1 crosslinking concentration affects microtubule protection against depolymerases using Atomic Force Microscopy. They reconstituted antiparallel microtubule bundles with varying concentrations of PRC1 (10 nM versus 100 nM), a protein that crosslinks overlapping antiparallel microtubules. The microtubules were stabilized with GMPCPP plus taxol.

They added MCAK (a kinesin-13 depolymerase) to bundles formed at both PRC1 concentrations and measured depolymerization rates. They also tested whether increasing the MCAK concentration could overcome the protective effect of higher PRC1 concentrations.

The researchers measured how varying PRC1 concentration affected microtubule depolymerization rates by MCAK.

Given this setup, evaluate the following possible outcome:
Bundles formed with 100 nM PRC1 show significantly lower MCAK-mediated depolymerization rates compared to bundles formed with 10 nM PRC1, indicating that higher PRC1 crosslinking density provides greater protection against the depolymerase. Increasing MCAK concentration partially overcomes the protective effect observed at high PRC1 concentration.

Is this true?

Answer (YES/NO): YES